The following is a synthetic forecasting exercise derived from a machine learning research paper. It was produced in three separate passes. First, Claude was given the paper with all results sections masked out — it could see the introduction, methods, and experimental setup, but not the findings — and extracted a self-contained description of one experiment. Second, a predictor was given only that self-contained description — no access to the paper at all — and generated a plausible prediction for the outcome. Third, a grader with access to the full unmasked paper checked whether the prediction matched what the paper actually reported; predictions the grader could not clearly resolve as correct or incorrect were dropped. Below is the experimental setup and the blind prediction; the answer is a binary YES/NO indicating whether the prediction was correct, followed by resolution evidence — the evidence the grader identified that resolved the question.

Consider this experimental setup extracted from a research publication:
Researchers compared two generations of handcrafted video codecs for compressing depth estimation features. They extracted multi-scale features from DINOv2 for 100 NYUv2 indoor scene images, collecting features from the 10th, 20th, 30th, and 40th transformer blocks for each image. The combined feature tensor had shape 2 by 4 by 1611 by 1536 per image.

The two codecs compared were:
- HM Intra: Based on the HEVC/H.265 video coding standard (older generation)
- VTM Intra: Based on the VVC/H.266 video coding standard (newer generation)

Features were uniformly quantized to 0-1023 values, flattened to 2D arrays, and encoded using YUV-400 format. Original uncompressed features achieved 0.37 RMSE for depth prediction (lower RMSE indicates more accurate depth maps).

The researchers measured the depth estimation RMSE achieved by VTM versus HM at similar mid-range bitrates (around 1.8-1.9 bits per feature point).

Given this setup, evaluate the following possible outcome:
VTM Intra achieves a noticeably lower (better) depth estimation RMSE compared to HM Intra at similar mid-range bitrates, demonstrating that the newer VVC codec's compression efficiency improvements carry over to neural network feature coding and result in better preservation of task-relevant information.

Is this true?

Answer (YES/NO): NO